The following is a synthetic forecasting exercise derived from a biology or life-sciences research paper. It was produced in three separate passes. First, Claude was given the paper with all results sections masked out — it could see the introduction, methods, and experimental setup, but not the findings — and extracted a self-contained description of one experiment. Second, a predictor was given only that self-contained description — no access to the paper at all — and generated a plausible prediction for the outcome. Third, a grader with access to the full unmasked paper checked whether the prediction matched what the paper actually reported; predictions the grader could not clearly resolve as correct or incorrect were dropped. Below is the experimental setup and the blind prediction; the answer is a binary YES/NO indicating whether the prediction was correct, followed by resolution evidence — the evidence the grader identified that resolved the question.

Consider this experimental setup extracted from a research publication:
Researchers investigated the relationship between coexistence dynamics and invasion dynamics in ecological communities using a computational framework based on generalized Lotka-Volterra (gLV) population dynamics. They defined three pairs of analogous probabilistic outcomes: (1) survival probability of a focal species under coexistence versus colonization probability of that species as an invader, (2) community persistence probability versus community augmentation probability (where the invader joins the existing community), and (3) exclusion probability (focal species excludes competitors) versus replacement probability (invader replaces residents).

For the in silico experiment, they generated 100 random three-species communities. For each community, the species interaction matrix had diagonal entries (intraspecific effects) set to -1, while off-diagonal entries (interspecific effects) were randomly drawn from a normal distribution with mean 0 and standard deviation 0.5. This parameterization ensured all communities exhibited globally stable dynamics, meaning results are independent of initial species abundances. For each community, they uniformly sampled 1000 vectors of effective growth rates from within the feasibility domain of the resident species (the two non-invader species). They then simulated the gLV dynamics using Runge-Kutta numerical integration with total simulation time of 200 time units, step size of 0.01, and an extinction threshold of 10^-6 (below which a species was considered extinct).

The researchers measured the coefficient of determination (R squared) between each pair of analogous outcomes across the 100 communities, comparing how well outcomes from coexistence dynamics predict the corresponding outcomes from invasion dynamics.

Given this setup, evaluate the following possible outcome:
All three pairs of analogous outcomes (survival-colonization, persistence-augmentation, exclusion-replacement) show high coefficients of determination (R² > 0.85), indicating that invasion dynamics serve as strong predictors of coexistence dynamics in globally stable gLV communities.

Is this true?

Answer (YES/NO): NO